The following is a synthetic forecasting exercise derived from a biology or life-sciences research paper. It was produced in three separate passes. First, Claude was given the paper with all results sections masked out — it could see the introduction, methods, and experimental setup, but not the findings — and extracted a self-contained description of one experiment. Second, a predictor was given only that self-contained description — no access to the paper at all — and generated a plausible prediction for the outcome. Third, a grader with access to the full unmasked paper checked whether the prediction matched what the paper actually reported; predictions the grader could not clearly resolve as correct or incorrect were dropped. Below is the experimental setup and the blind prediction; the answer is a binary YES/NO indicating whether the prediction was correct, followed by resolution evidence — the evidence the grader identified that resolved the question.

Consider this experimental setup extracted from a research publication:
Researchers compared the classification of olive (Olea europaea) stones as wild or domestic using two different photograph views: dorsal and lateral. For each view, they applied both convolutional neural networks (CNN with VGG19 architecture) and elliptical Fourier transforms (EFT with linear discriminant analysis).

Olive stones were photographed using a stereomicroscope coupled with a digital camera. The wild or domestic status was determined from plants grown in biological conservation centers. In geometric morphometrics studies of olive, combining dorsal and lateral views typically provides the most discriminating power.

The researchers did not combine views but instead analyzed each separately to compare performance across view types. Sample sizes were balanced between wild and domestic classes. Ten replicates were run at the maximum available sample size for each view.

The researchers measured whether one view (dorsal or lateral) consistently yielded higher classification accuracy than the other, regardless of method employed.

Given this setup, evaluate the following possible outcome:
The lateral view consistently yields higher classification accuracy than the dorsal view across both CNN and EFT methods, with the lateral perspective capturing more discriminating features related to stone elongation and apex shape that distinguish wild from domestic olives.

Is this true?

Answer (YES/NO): NO